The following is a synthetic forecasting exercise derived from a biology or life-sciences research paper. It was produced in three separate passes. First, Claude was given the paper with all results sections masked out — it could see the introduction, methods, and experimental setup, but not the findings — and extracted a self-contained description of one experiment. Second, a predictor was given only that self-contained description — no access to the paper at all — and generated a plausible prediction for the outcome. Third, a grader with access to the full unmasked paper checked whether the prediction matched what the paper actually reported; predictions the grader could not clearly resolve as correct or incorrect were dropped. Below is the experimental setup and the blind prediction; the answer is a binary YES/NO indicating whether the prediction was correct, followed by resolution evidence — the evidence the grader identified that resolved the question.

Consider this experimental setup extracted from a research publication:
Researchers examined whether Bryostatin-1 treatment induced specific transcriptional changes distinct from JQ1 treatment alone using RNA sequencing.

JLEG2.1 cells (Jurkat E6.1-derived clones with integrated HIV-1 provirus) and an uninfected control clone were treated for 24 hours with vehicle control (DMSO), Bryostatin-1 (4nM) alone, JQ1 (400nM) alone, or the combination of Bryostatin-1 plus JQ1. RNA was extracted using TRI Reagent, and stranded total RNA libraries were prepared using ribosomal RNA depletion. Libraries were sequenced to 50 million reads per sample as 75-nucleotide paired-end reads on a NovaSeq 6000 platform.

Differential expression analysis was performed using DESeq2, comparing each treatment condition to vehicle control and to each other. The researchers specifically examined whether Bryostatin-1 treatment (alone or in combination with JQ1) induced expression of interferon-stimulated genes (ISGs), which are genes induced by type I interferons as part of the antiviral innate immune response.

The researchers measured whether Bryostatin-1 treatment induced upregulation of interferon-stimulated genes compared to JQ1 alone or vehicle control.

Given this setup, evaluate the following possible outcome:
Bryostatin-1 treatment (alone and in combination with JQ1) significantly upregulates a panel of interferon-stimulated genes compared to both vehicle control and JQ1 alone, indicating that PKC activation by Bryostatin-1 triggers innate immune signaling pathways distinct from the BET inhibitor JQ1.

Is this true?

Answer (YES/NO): NO